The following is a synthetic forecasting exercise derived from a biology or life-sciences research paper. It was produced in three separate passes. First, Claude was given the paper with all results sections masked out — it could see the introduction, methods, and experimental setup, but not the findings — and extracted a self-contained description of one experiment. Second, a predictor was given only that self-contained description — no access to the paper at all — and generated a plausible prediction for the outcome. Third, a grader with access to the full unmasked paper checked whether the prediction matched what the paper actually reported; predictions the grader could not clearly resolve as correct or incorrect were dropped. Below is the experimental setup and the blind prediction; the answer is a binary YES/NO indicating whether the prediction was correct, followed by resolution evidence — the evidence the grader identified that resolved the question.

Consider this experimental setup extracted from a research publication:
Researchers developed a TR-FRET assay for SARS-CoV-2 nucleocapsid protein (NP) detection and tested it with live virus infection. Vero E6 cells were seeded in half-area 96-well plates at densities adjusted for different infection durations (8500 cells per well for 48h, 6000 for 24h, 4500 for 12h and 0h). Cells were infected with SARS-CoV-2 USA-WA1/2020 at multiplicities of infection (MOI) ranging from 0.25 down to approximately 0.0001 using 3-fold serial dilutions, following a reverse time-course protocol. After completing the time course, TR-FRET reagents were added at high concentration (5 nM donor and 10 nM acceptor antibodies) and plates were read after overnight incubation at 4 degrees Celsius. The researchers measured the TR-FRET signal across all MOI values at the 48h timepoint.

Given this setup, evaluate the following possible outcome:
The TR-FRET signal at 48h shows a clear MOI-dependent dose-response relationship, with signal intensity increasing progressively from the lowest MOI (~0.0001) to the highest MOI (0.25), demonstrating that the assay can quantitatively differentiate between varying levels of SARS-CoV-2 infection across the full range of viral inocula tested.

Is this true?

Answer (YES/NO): NO